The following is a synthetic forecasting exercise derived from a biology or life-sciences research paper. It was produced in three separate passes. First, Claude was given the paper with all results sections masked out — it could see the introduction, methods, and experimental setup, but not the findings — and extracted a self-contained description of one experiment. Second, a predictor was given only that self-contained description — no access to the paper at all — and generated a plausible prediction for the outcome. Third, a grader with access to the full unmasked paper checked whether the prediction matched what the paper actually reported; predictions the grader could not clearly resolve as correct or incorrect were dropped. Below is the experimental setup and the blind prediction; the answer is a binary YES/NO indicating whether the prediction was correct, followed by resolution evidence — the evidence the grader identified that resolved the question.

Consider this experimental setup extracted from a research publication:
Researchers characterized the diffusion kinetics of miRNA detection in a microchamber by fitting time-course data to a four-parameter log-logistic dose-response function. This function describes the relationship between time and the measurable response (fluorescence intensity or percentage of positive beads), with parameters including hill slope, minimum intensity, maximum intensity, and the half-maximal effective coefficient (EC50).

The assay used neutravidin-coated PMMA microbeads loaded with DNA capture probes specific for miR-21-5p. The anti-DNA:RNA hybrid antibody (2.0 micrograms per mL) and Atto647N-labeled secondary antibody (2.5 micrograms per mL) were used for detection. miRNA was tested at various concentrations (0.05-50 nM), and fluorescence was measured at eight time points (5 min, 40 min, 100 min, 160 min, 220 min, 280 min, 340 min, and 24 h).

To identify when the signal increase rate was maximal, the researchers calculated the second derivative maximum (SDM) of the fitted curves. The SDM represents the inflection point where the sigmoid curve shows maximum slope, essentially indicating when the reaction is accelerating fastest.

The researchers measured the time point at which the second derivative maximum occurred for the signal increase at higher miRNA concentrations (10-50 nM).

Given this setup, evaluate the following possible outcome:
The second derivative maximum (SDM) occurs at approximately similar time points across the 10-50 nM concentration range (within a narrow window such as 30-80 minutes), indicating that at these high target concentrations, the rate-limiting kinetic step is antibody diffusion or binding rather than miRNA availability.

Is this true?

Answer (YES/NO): NO